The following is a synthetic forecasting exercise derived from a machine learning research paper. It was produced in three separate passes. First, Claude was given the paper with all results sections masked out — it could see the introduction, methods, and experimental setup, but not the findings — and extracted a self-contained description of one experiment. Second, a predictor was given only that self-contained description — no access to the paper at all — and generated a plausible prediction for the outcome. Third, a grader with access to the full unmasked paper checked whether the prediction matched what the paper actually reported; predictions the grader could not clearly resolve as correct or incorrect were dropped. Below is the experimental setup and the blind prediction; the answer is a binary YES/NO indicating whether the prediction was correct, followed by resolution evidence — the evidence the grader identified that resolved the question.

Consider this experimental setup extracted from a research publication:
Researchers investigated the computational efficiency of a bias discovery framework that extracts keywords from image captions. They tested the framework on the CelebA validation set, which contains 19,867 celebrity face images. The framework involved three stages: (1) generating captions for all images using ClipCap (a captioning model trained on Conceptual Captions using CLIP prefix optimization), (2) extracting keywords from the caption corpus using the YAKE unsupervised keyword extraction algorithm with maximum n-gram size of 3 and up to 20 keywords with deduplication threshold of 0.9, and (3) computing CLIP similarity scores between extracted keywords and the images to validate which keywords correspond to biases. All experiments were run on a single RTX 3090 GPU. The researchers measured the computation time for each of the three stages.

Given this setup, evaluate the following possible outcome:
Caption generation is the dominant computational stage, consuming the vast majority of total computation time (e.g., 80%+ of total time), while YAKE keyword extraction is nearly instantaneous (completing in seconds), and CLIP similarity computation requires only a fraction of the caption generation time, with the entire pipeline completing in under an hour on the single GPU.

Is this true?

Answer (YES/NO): YES